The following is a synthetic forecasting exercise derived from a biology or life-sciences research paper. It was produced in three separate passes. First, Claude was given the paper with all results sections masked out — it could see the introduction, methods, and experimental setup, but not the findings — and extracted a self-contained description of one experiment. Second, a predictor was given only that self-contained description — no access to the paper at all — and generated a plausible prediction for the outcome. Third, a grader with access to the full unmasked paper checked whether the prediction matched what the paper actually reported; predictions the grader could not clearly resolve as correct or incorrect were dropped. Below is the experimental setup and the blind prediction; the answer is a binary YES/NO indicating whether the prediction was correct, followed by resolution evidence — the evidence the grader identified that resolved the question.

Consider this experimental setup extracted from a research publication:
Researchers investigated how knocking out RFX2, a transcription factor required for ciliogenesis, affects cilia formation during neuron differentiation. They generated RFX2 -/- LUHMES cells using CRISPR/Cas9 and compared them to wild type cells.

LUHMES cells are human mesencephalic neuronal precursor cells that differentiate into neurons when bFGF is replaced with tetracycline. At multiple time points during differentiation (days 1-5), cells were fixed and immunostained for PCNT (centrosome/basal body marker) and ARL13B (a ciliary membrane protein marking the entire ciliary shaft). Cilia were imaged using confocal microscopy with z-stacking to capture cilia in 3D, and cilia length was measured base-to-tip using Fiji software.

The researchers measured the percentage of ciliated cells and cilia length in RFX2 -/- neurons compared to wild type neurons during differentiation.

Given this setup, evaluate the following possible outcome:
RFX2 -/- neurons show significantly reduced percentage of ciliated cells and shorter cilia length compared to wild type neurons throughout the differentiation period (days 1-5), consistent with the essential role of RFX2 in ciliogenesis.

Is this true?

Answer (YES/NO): NO